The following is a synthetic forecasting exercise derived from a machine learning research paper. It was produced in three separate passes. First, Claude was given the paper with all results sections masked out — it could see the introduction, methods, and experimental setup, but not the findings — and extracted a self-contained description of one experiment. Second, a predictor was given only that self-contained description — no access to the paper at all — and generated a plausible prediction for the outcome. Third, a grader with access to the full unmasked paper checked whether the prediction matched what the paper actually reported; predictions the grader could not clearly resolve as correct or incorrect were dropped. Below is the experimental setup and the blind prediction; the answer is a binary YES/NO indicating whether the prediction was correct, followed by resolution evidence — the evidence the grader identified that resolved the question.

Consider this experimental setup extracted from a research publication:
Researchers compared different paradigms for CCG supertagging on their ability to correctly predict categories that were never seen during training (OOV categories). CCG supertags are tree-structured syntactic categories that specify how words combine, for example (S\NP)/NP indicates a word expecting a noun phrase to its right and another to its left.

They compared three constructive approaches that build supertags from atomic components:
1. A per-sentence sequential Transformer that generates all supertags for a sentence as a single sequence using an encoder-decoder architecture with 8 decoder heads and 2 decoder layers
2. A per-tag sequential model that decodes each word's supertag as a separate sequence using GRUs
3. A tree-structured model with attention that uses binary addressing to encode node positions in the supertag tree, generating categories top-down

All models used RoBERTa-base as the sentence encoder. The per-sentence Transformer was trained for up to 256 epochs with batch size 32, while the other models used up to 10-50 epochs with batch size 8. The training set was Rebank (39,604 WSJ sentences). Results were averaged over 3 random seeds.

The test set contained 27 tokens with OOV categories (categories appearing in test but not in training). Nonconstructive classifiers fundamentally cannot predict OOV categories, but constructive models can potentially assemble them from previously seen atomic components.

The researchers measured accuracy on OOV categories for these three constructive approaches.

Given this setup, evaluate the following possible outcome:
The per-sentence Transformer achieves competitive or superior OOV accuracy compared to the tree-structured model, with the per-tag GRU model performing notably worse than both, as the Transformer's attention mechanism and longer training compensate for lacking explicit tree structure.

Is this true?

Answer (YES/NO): YES